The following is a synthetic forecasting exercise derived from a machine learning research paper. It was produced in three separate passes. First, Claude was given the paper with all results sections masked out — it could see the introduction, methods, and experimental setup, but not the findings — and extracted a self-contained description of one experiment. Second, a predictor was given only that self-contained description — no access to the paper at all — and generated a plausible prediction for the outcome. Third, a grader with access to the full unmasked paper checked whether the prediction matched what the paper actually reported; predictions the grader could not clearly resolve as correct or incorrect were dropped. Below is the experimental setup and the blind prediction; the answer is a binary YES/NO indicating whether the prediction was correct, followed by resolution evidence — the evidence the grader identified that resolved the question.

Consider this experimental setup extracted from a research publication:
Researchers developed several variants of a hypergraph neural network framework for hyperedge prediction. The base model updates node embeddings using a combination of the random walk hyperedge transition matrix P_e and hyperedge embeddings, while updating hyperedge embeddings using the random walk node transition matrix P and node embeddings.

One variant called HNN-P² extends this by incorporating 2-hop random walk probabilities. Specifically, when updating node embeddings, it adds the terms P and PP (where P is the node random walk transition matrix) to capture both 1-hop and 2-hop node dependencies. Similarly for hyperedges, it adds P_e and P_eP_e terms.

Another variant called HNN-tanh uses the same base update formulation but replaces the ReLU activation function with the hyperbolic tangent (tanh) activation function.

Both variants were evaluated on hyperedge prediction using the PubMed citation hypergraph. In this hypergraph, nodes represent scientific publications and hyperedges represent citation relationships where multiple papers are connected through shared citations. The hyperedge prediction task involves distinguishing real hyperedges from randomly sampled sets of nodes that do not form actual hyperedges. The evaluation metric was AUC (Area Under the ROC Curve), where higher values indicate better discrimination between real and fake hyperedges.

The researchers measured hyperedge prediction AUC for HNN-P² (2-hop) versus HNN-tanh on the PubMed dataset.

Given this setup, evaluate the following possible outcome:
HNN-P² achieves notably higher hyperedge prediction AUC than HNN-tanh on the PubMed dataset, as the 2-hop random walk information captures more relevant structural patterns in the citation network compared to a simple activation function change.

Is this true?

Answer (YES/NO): NO